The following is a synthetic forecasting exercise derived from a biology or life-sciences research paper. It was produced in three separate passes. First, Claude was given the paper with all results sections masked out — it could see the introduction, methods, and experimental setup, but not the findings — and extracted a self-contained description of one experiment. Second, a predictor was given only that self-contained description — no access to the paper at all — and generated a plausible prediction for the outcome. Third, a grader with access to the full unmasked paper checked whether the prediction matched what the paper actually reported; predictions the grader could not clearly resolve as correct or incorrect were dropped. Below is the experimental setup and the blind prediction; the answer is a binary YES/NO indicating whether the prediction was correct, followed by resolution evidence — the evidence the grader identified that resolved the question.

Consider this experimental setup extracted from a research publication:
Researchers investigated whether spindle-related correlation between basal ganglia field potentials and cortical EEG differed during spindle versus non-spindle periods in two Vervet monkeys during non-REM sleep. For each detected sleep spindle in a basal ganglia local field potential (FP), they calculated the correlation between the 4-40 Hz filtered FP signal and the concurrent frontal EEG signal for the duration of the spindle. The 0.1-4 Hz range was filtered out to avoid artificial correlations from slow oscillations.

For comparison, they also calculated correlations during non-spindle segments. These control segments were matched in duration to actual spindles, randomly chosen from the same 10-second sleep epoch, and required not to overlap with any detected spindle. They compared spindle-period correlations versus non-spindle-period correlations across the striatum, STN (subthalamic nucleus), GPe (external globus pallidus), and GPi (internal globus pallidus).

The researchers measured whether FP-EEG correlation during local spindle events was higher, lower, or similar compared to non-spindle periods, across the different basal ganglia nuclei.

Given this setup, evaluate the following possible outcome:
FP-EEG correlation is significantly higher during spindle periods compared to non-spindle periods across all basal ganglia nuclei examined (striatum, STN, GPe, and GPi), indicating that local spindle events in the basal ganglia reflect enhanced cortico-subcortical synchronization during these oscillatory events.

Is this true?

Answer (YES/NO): YES